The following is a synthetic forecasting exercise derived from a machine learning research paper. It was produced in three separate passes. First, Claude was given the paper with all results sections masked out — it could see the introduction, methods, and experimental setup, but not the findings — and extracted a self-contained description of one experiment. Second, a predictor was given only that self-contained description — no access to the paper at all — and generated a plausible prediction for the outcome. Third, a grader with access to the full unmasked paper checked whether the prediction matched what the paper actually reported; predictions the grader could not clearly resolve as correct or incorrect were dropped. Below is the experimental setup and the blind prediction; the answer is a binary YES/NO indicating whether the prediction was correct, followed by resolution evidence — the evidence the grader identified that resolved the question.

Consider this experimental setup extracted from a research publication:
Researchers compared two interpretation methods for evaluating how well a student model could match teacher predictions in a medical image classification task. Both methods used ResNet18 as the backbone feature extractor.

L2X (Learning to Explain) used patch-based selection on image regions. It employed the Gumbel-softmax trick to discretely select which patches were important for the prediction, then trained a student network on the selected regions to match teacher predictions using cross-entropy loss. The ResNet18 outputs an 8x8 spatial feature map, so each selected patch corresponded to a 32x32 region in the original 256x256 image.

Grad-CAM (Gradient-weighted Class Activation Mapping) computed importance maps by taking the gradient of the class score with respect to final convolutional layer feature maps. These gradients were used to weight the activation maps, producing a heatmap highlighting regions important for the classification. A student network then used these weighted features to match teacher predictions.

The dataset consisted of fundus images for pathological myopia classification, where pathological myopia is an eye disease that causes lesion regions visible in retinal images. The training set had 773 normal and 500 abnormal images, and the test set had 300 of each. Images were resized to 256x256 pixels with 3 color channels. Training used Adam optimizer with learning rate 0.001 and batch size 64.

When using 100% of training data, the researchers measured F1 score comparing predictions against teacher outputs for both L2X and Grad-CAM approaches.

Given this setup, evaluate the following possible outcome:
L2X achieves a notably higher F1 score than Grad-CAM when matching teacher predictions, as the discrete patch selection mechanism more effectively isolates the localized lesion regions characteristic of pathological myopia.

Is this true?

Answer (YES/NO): YES